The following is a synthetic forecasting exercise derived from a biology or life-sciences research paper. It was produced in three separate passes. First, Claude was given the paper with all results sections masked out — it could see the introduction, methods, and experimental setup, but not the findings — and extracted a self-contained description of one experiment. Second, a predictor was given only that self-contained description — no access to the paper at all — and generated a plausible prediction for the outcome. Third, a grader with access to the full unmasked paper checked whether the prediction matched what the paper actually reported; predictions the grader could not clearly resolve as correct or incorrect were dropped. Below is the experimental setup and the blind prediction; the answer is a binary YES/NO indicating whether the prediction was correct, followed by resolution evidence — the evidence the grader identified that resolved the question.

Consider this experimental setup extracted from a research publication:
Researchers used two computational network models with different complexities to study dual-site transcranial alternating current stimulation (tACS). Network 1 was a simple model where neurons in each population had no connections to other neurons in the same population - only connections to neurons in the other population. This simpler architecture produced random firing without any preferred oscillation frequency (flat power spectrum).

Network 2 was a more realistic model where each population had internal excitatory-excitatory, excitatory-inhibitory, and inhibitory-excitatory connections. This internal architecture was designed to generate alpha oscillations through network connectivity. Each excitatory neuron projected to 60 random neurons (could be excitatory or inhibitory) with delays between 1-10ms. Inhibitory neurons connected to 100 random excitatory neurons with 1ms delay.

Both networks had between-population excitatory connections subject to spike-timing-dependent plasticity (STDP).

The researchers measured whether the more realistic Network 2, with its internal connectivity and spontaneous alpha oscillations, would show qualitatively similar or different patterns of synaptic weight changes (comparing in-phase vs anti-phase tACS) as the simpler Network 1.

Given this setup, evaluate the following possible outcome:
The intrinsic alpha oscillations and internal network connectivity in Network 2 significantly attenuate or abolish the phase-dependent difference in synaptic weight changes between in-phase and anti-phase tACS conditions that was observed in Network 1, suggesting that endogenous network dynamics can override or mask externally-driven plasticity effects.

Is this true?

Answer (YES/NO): NO